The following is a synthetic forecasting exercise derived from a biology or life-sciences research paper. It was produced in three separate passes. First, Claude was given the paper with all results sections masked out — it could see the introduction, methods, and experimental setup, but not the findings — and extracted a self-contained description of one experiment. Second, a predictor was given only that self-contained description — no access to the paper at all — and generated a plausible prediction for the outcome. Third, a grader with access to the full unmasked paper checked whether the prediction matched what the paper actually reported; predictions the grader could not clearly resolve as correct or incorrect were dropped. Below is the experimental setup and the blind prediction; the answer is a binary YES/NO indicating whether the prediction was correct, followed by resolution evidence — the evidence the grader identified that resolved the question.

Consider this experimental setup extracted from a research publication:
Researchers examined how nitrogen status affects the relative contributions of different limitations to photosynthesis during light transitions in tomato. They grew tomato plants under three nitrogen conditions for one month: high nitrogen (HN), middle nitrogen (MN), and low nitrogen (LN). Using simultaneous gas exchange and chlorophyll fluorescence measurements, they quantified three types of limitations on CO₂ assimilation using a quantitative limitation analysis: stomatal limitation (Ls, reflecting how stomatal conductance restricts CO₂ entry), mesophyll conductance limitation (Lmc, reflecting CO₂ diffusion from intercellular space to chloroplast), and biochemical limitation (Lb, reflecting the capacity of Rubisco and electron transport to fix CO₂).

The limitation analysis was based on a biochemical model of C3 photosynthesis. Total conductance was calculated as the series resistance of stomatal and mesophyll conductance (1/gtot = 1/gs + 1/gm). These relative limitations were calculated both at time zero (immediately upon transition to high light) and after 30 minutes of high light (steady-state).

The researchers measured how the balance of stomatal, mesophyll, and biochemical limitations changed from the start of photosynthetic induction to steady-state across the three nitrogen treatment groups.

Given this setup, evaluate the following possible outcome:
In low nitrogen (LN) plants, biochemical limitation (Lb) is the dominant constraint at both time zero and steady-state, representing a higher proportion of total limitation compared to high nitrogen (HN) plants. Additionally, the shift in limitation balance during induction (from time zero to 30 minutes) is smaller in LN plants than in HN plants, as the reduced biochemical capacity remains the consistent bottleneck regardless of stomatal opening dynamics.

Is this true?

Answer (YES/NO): NO